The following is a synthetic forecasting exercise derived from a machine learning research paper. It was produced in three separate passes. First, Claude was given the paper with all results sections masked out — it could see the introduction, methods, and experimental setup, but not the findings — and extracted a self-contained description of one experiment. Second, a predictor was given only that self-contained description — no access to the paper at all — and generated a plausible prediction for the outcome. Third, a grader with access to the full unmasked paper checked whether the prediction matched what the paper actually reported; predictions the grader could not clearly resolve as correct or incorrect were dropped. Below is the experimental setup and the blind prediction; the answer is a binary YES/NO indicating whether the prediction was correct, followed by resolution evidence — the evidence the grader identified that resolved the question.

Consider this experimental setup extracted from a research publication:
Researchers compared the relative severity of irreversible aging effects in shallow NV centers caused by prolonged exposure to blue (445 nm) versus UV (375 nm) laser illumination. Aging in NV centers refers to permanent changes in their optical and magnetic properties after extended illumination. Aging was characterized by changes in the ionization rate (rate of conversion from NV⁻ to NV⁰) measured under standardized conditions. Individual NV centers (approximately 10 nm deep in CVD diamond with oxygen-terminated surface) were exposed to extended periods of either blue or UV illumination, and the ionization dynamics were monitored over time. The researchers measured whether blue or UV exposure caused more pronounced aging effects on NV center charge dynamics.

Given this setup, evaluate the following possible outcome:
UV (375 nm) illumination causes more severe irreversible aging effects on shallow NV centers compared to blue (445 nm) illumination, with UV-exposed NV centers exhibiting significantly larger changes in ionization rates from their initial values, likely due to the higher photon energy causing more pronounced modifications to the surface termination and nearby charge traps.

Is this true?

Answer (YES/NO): YES